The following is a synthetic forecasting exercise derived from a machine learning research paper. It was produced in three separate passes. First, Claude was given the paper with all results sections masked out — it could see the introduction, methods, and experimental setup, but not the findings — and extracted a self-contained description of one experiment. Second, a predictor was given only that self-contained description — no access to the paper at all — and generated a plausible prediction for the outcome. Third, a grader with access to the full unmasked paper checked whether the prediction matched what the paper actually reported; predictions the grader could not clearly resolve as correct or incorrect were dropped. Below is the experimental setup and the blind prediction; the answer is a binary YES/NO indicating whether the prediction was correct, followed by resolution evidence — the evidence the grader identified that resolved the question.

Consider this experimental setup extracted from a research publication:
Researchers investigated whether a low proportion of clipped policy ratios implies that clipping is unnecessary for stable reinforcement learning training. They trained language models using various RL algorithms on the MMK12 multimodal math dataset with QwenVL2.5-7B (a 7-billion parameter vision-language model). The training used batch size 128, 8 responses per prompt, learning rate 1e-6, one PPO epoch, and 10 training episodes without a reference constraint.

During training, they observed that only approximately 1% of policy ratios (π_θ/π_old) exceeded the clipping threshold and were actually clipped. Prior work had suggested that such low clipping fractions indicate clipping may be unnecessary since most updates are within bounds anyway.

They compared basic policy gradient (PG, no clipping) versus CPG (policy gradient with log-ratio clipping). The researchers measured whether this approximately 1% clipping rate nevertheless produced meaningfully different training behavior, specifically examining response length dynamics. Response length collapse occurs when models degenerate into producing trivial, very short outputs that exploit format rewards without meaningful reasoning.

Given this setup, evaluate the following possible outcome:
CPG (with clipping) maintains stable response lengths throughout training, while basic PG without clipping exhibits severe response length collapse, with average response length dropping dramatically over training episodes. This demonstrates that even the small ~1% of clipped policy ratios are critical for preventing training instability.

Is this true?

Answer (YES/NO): YES